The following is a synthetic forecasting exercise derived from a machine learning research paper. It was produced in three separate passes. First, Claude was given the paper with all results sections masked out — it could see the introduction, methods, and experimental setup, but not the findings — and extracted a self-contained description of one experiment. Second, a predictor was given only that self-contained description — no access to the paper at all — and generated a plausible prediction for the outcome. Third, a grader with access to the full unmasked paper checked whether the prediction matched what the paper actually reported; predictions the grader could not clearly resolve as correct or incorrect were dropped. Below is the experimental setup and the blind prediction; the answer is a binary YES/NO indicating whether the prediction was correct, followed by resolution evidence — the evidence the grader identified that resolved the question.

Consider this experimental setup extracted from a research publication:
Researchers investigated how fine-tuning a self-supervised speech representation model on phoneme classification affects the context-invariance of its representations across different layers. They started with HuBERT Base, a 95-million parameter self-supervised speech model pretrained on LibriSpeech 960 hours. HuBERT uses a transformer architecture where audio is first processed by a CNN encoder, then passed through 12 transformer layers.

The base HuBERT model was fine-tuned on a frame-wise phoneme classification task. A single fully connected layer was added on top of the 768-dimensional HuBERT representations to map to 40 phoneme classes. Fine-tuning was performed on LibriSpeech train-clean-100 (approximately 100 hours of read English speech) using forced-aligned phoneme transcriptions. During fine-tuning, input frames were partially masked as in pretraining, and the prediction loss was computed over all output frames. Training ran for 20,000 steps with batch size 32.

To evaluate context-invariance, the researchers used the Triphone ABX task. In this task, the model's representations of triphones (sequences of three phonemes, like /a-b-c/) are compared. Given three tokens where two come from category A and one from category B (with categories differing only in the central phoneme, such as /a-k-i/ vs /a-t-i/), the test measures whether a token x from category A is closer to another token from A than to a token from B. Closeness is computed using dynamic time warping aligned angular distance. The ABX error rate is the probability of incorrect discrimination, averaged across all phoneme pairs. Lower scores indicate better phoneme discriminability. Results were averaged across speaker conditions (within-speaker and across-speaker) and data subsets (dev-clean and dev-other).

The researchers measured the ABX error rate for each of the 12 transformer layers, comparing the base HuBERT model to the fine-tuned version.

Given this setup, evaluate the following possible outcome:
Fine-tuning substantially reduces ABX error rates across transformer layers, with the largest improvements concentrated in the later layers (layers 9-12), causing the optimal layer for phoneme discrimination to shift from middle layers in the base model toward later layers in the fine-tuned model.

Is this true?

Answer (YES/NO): NO